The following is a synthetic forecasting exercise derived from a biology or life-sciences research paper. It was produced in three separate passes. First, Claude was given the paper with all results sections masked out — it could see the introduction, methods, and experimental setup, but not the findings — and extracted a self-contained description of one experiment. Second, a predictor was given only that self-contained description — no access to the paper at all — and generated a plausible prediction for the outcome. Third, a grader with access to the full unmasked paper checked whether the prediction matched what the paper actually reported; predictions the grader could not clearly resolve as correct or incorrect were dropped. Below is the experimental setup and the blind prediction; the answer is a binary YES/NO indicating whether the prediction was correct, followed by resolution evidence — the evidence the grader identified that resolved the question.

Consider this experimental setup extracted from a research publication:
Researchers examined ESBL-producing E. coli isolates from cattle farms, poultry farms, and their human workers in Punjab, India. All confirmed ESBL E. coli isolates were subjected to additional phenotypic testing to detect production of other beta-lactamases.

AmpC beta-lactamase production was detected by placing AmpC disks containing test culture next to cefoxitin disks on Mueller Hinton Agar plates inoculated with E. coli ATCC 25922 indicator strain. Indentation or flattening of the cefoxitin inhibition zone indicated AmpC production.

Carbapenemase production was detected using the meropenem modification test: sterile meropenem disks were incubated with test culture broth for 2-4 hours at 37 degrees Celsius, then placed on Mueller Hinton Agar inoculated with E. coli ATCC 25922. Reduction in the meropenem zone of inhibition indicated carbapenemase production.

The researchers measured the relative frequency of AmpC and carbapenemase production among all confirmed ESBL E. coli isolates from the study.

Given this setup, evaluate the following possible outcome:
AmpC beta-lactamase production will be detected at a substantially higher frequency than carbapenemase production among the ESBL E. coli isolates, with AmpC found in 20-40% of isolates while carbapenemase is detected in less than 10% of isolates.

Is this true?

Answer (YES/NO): YES